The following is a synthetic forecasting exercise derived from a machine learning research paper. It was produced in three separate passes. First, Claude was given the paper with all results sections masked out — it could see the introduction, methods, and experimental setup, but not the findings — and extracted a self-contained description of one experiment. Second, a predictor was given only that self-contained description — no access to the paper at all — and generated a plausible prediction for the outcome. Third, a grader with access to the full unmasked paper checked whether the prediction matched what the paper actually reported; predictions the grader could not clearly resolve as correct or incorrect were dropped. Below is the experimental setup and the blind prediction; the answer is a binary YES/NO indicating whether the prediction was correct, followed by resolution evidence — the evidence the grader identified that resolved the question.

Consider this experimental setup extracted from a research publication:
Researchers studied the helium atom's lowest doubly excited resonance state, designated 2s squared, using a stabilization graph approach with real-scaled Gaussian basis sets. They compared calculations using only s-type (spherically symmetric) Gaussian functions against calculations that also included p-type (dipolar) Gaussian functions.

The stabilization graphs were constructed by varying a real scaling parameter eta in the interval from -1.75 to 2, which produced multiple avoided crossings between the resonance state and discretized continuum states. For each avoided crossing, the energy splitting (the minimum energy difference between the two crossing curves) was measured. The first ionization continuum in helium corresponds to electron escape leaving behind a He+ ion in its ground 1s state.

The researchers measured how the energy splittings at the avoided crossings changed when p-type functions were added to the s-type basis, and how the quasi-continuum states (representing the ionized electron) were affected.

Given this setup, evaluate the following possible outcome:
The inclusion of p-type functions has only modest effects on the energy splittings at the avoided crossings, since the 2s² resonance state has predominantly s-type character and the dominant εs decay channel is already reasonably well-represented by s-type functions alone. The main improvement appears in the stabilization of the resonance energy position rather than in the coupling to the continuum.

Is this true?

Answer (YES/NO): NO